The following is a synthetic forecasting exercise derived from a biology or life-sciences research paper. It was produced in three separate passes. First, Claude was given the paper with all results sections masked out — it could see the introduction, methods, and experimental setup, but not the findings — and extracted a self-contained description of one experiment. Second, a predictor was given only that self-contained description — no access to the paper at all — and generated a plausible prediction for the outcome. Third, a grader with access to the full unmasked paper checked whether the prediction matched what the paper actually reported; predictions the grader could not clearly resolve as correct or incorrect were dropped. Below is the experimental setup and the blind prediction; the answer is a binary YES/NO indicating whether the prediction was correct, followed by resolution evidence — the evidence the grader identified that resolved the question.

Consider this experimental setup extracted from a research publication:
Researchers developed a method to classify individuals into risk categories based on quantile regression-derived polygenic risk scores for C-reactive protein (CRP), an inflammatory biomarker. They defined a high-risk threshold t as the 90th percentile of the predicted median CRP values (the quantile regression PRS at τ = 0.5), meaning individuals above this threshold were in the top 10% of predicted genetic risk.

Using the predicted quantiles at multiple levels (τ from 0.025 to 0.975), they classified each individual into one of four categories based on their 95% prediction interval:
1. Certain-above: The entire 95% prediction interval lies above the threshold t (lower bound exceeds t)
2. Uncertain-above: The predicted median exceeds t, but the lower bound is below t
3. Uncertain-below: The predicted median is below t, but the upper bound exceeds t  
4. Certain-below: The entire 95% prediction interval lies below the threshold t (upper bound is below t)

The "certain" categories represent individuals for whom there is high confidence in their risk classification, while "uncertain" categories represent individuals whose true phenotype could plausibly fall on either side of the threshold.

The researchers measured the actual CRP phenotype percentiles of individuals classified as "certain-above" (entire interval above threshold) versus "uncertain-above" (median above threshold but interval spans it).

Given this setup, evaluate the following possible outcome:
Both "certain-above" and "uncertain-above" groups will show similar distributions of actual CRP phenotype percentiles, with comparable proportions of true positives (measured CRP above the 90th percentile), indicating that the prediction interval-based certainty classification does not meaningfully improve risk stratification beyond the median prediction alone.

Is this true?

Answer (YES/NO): NO